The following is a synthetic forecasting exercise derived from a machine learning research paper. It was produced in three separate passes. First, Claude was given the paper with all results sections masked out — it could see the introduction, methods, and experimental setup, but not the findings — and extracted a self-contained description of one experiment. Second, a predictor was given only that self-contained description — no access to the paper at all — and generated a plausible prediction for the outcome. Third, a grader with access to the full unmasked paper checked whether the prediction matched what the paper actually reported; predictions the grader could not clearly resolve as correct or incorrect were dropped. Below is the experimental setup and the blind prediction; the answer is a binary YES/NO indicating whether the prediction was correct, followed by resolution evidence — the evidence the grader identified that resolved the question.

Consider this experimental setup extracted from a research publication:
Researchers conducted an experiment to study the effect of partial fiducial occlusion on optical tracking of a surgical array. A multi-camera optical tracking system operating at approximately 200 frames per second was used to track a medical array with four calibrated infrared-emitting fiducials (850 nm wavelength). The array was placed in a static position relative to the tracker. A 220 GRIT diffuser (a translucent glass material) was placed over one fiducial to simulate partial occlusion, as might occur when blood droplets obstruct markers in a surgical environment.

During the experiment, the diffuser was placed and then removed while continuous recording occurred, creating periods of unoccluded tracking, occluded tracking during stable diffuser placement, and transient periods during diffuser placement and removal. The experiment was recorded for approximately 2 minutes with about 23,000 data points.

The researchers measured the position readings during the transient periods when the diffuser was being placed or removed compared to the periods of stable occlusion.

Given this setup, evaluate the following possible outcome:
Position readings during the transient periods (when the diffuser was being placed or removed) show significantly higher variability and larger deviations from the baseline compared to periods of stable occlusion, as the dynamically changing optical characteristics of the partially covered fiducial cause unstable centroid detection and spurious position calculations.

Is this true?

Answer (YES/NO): YES